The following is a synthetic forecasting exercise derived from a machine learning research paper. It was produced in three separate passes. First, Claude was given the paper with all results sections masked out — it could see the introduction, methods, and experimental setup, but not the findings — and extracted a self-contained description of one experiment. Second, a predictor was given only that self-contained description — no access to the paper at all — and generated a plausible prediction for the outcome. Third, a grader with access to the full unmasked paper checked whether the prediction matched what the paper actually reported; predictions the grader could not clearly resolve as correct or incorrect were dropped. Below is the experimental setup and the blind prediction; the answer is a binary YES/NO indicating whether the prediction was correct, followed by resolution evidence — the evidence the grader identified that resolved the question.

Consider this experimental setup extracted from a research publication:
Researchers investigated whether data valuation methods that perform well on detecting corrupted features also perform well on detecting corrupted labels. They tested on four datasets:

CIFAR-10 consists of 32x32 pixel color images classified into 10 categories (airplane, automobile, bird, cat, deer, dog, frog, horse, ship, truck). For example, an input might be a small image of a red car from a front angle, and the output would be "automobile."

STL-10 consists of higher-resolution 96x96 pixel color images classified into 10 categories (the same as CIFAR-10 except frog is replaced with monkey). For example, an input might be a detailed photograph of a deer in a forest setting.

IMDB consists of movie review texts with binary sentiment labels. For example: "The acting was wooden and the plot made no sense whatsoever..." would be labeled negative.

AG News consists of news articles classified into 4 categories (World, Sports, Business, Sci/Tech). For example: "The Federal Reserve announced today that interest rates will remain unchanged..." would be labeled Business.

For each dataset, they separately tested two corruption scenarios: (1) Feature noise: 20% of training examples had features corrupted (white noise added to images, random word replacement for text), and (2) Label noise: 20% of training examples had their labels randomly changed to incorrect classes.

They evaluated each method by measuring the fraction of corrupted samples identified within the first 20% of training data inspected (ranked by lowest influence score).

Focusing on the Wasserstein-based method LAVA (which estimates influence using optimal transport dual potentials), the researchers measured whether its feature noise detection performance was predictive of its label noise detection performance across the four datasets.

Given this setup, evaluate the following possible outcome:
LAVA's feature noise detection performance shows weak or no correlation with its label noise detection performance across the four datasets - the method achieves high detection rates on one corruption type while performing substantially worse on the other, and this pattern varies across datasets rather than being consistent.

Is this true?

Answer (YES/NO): NO